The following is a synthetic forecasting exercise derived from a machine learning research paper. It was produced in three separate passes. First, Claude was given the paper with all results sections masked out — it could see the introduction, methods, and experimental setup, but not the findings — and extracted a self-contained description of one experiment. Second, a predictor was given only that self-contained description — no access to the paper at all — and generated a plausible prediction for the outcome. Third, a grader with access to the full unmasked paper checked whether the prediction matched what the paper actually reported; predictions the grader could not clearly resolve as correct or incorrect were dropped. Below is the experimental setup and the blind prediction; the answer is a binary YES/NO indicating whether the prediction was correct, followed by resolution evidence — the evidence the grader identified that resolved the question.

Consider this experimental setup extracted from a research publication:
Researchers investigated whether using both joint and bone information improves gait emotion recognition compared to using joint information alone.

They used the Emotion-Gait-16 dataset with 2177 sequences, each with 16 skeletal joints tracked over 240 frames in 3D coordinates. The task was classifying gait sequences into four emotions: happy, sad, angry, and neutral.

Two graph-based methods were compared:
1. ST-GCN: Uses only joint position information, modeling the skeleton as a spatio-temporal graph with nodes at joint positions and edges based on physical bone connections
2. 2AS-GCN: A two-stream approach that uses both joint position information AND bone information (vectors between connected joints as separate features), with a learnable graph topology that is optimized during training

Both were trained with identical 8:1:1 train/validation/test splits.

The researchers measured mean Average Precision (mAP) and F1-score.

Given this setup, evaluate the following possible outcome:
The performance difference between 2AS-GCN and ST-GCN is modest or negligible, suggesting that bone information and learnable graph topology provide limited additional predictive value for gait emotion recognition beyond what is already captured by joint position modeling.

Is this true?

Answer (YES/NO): NO